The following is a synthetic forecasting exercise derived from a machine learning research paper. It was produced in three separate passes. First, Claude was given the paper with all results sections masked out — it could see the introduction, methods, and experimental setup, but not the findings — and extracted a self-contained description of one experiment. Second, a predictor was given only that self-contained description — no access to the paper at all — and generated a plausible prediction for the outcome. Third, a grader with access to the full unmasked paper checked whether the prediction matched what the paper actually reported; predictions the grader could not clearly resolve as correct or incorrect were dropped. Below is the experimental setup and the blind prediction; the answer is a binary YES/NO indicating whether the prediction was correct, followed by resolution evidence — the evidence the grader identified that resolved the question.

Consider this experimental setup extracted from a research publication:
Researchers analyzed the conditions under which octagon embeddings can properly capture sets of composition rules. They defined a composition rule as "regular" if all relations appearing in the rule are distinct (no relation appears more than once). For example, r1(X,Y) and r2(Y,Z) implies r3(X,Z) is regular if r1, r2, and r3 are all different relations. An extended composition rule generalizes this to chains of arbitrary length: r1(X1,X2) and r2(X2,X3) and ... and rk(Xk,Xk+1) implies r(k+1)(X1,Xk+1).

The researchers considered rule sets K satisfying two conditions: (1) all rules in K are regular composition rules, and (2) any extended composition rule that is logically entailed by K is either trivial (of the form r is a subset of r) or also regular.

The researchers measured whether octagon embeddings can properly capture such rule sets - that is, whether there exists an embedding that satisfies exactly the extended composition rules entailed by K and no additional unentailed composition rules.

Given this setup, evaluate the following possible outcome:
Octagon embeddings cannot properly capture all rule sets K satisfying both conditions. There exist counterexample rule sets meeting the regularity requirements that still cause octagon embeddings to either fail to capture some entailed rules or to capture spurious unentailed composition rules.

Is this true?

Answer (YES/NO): NO